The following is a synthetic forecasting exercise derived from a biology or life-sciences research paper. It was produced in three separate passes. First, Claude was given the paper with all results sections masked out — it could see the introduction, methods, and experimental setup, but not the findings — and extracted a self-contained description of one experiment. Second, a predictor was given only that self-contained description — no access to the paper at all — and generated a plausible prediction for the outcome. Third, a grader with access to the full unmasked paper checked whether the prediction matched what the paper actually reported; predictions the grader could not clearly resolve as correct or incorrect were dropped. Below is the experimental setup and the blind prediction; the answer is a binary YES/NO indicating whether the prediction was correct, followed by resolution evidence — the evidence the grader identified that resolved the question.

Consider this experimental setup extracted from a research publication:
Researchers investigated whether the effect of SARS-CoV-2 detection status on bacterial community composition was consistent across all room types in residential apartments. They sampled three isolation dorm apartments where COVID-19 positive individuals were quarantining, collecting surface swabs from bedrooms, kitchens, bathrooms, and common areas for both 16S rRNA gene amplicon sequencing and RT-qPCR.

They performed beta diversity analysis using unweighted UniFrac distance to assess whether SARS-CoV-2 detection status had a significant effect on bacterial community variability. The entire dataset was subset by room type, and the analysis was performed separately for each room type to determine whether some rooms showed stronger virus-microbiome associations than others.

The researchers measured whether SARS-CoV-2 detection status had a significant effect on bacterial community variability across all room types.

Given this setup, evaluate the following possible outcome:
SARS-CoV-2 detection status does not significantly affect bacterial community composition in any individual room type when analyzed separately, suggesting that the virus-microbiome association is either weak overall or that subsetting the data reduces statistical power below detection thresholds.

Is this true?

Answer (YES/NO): NO